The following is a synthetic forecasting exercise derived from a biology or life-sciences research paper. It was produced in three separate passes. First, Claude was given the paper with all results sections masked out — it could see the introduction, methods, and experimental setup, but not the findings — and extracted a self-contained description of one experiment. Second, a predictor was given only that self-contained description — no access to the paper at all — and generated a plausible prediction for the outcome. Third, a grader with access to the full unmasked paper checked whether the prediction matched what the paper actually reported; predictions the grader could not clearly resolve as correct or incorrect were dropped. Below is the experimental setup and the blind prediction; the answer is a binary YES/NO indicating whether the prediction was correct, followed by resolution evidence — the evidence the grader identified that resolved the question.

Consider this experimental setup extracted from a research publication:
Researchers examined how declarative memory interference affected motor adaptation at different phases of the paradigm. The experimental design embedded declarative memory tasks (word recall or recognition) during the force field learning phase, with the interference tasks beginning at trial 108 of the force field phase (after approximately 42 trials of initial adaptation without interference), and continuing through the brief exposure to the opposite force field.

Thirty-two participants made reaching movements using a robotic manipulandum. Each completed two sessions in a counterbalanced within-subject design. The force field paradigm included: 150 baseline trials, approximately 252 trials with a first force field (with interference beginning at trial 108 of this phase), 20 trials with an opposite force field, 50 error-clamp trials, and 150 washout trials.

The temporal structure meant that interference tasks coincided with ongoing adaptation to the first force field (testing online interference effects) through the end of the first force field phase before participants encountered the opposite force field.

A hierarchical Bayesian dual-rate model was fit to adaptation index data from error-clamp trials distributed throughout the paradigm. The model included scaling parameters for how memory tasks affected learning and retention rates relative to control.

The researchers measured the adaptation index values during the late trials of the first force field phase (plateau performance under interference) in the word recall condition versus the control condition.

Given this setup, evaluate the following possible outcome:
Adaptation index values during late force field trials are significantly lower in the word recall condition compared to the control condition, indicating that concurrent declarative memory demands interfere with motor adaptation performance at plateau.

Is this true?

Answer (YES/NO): NO